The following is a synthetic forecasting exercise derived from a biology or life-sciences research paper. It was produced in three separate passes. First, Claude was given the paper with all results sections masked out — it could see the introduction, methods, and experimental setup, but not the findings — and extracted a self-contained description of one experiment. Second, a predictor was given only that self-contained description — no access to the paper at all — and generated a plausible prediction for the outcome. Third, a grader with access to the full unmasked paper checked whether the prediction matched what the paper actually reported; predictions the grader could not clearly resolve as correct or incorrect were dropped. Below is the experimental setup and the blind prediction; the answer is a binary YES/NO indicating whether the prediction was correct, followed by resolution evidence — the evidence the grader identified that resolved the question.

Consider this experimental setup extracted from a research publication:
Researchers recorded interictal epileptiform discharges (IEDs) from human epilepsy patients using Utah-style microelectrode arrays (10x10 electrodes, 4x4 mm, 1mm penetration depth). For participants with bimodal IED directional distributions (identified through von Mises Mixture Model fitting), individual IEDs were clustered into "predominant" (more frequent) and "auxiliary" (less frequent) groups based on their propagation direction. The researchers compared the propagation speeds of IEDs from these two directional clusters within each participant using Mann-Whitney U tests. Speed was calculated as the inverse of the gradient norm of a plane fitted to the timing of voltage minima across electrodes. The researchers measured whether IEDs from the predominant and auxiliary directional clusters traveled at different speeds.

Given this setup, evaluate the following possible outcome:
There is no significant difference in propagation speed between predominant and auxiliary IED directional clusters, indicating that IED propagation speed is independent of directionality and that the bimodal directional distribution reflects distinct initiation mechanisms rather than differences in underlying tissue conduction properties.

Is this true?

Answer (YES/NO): NO